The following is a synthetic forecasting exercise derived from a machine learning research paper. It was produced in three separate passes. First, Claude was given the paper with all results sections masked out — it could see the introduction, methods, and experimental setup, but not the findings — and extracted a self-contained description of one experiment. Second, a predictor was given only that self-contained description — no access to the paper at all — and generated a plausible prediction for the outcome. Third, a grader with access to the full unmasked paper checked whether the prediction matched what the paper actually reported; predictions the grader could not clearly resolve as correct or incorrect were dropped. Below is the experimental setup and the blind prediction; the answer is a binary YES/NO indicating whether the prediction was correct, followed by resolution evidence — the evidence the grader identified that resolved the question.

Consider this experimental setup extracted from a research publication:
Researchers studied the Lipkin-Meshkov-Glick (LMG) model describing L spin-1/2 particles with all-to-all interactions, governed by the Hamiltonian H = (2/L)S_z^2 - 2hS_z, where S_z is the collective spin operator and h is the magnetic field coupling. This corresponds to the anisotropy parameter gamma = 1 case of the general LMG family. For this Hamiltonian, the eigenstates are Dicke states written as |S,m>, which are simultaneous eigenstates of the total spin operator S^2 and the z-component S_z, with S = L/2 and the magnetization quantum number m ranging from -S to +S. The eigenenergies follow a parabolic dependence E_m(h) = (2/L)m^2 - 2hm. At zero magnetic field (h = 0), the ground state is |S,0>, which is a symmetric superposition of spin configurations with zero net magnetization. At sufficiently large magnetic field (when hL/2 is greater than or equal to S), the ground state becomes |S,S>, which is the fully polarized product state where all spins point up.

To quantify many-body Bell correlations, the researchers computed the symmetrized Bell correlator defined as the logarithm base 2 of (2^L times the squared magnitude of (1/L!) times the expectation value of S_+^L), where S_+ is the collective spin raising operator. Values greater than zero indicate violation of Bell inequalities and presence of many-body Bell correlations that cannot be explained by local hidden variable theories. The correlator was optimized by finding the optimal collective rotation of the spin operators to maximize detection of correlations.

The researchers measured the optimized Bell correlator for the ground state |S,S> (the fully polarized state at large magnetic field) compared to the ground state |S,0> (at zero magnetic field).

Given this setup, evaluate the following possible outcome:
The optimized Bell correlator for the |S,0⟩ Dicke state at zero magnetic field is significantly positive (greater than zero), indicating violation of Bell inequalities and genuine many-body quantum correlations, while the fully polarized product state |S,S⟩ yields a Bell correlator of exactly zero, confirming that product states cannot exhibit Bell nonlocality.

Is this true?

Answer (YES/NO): NO